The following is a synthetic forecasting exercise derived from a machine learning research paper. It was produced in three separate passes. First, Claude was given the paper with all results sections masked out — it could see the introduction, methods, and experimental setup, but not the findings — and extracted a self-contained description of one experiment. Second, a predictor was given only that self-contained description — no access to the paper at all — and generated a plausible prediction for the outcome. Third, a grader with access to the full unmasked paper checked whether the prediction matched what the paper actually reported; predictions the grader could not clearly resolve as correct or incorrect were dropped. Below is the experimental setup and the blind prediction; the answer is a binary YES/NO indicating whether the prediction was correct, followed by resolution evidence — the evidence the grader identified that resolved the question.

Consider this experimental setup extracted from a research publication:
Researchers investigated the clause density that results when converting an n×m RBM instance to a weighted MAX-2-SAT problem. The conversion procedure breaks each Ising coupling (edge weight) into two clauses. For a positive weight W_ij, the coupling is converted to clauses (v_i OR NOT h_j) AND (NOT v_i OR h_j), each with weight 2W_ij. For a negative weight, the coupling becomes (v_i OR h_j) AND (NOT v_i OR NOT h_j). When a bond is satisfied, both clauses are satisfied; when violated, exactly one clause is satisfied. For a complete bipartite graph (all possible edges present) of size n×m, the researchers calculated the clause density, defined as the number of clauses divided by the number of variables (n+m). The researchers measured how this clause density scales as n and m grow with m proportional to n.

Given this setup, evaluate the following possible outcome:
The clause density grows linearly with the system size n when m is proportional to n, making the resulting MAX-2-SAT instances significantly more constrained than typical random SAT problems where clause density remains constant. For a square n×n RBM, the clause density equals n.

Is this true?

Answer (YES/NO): YES